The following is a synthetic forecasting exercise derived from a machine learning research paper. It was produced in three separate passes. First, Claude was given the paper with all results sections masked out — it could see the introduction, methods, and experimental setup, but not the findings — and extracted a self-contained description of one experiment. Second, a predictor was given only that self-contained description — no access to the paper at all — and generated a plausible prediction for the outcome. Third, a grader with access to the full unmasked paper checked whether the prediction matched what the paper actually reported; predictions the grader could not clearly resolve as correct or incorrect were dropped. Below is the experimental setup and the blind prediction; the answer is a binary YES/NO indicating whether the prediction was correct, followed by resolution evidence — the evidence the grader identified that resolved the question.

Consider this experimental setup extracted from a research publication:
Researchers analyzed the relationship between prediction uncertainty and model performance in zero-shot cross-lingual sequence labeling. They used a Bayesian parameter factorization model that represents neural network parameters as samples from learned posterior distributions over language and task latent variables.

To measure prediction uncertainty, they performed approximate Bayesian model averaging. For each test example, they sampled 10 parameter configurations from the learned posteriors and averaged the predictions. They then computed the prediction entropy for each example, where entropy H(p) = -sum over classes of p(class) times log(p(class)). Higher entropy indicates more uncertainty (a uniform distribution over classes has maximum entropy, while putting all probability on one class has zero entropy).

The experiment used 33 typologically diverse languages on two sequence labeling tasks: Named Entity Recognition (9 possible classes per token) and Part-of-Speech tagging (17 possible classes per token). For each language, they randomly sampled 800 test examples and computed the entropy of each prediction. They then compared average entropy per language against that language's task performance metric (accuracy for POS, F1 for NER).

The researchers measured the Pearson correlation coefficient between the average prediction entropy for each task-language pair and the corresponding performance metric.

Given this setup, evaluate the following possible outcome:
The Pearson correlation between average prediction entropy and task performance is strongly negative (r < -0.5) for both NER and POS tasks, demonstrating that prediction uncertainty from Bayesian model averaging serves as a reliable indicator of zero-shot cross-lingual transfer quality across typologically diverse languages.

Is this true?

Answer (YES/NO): YES